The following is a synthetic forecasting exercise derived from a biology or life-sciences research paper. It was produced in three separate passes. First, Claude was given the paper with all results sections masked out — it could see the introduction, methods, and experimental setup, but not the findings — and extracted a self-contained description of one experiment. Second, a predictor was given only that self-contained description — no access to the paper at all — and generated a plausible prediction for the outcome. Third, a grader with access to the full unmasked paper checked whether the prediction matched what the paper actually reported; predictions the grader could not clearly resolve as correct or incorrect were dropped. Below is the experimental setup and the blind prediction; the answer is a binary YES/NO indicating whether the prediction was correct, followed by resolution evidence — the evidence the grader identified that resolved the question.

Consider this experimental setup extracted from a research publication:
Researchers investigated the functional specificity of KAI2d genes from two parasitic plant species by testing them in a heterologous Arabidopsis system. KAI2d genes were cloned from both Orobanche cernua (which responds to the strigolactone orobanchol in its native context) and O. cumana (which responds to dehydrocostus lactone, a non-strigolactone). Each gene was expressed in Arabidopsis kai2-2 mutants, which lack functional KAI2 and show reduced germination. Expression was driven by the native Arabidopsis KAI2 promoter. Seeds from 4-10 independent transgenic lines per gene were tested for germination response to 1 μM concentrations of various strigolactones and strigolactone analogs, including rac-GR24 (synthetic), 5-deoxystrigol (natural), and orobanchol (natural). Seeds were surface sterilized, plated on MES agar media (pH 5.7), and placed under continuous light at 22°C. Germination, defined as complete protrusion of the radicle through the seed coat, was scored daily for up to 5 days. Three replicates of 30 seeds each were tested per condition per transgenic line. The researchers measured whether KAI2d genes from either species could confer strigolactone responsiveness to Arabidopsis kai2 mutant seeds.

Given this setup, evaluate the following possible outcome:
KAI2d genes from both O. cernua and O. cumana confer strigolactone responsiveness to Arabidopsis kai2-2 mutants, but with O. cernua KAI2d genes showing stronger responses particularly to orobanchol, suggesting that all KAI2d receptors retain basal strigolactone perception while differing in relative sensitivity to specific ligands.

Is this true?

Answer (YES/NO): NO